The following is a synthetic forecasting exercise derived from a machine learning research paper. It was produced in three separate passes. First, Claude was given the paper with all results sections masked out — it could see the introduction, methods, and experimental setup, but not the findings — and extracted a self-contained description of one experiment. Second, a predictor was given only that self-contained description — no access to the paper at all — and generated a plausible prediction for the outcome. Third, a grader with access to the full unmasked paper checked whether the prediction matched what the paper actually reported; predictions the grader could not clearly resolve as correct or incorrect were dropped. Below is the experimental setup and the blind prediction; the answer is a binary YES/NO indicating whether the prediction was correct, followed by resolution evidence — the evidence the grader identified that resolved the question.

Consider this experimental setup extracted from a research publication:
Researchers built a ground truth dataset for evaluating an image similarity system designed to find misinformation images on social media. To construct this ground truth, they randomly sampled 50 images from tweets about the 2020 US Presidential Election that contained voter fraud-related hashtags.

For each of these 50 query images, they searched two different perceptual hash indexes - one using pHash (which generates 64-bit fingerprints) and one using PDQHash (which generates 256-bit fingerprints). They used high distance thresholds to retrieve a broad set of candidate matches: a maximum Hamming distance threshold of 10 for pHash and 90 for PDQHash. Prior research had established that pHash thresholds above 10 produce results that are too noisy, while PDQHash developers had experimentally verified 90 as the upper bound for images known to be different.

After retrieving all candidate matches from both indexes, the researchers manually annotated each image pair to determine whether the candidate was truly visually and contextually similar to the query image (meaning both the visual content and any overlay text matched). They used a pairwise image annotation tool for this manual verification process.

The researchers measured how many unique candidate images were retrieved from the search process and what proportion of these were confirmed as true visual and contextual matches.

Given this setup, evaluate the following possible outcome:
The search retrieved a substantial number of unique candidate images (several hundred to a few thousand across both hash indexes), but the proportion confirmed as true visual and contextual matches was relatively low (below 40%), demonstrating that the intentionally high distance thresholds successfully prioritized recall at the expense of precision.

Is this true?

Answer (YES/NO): NO